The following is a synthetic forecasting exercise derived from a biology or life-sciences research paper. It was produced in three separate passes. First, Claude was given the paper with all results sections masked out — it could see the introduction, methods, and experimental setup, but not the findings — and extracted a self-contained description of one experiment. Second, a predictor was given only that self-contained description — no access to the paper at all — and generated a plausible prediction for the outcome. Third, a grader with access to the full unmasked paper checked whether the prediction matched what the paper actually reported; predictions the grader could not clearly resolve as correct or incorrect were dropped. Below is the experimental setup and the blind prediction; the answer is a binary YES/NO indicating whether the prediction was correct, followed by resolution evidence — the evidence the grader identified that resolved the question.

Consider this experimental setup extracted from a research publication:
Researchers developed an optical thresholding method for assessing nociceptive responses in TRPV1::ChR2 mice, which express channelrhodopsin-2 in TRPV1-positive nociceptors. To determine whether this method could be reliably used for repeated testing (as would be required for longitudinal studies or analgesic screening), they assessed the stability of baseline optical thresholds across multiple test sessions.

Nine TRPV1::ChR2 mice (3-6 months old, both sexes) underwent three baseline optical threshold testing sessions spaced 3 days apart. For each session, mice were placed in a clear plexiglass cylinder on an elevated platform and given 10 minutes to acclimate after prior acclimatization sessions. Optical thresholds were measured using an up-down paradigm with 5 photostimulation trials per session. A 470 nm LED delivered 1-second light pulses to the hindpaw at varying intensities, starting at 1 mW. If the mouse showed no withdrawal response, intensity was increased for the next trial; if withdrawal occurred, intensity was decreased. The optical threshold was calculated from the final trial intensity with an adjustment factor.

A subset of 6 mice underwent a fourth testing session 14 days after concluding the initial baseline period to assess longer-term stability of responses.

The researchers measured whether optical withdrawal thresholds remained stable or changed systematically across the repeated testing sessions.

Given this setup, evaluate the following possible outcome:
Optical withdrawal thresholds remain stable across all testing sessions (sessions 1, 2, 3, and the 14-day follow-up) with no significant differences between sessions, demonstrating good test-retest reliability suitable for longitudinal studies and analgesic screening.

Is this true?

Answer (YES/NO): YES